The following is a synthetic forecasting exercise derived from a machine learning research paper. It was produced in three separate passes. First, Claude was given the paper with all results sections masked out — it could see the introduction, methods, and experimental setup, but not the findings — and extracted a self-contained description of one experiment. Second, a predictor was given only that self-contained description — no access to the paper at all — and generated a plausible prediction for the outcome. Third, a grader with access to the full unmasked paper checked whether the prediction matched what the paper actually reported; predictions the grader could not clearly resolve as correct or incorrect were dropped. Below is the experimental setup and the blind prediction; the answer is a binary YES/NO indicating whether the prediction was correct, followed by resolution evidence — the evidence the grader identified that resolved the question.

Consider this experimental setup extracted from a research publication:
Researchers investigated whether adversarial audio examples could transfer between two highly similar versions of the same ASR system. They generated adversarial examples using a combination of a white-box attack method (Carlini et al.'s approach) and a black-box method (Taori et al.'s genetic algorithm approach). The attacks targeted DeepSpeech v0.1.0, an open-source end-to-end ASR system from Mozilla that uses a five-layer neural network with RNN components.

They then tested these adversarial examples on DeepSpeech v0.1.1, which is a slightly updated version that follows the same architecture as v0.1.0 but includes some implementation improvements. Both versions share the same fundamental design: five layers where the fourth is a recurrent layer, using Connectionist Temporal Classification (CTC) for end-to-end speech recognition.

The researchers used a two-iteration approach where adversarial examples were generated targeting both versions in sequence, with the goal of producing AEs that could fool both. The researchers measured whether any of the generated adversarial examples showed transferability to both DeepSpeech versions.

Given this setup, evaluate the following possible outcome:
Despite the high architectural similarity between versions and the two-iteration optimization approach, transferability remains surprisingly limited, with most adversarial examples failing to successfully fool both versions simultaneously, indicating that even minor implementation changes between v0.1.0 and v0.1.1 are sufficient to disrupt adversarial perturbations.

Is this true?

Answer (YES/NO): NO